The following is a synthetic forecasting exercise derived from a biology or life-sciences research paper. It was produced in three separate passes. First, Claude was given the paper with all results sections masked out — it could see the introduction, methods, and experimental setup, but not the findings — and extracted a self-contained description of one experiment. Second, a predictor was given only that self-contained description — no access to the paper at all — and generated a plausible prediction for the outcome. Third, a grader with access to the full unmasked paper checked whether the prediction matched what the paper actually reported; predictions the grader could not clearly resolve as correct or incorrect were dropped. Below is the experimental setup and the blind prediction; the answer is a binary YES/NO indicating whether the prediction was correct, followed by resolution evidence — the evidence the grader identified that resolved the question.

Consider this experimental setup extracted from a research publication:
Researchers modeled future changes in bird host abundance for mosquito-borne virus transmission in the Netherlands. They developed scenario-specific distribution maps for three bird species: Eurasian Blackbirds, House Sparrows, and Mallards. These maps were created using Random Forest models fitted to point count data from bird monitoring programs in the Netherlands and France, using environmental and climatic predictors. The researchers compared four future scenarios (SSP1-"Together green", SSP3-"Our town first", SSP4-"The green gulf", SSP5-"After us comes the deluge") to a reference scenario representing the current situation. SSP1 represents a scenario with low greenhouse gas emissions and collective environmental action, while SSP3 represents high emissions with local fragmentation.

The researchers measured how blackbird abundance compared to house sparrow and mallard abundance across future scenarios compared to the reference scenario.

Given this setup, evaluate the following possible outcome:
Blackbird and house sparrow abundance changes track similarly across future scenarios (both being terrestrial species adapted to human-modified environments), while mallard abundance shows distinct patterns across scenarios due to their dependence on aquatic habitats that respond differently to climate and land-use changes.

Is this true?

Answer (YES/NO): NO